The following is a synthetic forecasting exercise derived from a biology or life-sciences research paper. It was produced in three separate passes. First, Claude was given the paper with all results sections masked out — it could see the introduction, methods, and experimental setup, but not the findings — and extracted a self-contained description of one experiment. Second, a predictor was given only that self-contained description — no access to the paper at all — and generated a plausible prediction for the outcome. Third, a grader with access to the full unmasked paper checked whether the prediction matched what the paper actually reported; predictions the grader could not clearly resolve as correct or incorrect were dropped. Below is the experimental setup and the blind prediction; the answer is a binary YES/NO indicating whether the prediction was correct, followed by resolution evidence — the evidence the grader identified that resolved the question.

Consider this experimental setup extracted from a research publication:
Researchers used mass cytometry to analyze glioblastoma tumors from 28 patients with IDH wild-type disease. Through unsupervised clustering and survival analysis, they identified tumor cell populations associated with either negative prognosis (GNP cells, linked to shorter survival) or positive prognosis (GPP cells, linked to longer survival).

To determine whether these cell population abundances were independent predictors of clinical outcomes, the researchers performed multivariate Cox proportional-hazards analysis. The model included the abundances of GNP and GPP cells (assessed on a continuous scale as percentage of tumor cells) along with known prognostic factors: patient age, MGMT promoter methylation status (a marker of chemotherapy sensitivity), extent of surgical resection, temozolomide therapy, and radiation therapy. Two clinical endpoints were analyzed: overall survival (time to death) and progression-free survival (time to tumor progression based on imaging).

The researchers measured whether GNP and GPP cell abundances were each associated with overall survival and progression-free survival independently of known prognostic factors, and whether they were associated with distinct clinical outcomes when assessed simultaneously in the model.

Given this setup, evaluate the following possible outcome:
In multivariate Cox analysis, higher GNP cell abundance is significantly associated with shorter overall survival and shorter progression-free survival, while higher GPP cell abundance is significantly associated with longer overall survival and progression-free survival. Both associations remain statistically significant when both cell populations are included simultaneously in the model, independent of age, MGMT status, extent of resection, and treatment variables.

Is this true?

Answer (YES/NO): NO